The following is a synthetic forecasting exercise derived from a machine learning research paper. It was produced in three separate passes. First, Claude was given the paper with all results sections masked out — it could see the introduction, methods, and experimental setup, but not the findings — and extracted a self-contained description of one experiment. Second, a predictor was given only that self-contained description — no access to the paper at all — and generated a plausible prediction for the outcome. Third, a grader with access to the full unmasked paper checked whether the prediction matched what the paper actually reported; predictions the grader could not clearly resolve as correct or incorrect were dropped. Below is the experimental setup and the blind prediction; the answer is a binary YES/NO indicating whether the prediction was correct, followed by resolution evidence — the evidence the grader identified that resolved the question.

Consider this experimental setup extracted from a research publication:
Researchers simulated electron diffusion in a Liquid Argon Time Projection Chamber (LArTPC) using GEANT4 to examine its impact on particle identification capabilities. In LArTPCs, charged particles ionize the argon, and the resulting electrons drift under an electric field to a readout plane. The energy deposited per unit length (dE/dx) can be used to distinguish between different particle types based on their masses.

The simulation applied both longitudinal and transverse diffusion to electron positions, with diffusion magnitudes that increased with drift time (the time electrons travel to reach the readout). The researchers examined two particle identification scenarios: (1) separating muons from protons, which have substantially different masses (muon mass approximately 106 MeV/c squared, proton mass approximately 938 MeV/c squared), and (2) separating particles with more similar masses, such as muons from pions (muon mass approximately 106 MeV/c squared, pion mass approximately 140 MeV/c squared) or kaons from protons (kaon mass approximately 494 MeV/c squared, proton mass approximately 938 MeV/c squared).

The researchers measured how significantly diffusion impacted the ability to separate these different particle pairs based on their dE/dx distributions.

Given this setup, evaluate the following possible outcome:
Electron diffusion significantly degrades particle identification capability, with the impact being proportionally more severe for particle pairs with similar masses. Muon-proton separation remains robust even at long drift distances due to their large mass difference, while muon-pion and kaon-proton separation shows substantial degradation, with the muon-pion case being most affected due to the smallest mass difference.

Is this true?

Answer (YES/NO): NO